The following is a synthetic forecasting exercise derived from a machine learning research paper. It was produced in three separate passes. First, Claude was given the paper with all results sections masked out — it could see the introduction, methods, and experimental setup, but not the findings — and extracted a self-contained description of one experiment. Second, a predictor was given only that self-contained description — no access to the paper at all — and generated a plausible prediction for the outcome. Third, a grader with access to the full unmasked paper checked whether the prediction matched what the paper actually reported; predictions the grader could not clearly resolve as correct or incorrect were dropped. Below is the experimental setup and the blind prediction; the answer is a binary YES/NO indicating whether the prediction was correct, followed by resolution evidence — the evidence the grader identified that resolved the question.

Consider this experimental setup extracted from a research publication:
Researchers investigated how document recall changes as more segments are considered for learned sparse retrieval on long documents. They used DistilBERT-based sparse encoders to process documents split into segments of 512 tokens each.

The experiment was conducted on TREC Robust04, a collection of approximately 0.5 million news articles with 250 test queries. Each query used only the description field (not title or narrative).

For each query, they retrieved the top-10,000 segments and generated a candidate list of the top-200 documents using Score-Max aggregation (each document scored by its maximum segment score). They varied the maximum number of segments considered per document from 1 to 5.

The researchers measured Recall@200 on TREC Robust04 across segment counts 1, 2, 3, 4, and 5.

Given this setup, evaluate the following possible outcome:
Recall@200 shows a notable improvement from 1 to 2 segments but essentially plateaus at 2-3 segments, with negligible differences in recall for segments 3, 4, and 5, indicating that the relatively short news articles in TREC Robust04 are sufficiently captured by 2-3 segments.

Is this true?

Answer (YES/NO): NO